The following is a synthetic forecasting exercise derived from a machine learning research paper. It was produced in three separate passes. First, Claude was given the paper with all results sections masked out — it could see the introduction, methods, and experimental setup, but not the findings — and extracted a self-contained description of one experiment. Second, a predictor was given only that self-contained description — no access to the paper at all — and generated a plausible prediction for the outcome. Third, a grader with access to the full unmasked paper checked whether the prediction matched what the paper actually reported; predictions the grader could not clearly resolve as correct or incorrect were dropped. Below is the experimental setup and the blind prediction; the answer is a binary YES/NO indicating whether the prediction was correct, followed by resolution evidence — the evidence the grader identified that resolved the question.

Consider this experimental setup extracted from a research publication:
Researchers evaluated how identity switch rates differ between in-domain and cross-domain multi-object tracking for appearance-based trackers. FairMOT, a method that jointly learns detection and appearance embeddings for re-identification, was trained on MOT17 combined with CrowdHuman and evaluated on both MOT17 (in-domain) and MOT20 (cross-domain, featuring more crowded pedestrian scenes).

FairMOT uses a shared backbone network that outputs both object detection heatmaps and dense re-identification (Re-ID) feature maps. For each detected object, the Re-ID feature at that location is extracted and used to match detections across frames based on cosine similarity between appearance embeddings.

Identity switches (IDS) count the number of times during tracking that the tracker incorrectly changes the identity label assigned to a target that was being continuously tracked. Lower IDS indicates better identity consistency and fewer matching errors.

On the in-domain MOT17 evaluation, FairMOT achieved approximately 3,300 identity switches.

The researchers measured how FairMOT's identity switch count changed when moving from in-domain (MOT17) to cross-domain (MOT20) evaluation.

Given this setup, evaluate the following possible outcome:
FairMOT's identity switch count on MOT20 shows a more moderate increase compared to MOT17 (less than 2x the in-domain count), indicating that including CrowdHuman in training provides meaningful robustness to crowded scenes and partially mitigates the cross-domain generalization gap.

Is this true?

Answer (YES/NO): NO